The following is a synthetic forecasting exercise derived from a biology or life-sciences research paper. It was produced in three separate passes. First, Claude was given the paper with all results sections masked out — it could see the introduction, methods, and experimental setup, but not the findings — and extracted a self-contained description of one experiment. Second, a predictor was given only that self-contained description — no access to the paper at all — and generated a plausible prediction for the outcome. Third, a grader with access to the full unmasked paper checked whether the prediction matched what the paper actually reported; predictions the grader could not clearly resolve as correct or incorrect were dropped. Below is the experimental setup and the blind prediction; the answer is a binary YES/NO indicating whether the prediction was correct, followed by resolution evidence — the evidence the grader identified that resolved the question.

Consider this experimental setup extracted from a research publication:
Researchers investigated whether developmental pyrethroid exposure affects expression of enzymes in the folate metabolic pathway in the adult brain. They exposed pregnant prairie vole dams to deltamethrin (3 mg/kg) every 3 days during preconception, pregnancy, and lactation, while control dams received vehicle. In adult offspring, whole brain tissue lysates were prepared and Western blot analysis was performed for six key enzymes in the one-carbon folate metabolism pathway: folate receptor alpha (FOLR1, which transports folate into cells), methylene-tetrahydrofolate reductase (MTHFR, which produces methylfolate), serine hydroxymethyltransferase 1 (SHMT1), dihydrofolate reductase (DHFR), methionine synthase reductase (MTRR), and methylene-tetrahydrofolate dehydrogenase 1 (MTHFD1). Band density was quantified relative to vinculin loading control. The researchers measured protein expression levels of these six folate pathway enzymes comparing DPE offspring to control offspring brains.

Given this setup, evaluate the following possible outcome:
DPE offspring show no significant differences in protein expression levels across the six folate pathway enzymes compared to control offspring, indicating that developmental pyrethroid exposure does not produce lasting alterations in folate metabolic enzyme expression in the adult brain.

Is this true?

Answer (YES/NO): NO